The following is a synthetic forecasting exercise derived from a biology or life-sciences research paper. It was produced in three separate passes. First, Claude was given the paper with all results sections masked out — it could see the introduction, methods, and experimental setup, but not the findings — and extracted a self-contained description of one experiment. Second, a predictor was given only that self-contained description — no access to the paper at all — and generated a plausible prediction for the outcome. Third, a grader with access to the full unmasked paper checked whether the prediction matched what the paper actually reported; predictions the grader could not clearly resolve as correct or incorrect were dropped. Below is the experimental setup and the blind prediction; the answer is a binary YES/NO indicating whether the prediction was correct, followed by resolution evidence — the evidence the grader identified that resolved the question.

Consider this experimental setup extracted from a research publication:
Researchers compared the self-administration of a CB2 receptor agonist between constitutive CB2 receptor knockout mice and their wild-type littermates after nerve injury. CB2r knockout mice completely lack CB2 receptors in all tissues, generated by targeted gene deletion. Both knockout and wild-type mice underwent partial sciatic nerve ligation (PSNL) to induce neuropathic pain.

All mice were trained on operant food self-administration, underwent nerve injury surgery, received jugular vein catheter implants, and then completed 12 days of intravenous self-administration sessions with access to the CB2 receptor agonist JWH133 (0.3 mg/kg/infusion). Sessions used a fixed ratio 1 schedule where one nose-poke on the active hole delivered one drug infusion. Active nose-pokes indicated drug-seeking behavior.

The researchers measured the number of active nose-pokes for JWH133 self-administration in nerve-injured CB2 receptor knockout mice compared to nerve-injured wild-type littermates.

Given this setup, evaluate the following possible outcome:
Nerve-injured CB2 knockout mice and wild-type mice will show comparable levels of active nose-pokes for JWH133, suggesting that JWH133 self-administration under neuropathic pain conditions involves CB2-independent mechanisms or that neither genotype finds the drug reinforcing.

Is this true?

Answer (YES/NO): NO